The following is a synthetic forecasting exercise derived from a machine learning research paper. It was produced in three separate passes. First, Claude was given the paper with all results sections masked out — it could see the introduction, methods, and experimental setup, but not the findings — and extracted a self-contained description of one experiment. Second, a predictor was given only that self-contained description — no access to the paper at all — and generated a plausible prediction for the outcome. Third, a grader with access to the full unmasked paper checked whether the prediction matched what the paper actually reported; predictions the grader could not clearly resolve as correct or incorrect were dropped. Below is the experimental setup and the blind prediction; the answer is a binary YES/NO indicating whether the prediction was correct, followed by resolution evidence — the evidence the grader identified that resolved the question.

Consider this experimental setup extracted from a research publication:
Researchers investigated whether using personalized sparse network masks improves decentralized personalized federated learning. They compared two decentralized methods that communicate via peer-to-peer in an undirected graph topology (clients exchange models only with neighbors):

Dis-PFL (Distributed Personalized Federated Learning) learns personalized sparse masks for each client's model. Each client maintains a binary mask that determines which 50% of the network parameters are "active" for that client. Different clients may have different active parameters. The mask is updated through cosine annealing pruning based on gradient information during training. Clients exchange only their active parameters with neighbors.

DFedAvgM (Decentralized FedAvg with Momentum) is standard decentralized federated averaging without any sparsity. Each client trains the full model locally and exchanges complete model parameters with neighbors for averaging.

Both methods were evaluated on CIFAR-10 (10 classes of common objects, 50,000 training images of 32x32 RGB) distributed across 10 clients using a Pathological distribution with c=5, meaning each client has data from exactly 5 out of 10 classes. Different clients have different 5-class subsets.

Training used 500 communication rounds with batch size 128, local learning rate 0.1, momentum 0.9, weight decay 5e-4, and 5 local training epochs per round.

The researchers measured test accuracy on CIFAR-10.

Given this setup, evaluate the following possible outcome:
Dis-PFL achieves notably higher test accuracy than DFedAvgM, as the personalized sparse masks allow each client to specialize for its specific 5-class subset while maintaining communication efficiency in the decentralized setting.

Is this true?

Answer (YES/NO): NO